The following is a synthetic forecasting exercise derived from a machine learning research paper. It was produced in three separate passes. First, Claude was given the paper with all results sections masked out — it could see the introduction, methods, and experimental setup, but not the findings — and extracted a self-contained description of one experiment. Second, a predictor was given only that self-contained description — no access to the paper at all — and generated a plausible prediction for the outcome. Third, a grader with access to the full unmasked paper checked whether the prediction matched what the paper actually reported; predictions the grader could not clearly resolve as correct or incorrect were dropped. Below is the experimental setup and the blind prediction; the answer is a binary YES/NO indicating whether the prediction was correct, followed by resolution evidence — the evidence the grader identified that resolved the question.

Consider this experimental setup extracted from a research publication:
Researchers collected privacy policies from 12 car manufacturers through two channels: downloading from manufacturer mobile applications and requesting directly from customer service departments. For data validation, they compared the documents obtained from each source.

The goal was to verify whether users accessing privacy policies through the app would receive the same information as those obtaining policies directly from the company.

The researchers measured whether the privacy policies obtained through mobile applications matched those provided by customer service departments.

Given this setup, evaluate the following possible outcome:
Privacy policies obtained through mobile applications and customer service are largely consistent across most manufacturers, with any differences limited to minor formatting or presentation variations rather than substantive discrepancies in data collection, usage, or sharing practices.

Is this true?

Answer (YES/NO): YES